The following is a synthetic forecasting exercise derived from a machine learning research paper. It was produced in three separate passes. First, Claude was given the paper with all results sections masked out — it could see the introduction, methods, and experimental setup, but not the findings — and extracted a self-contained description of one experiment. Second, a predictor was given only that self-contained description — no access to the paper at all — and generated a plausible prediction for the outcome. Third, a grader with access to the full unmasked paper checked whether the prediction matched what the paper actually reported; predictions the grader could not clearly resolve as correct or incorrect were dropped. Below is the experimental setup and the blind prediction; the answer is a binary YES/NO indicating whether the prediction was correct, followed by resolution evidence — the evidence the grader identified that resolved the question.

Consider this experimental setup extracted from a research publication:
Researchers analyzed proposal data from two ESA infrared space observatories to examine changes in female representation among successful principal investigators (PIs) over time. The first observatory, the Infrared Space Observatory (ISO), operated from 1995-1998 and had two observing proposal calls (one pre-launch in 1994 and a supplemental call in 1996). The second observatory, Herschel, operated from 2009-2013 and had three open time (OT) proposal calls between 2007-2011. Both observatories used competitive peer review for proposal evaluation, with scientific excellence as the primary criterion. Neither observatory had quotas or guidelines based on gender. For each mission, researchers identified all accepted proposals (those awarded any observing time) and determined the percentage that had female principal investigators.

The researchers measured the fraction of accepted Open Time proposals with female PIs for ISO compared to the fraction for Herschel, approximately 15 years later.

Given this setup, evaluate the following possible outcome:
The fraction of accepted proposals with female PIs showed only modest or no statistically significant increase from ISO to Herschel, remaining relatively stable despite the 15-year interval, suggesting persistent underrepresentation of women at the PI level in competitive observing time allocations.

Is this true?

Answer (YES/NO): NO